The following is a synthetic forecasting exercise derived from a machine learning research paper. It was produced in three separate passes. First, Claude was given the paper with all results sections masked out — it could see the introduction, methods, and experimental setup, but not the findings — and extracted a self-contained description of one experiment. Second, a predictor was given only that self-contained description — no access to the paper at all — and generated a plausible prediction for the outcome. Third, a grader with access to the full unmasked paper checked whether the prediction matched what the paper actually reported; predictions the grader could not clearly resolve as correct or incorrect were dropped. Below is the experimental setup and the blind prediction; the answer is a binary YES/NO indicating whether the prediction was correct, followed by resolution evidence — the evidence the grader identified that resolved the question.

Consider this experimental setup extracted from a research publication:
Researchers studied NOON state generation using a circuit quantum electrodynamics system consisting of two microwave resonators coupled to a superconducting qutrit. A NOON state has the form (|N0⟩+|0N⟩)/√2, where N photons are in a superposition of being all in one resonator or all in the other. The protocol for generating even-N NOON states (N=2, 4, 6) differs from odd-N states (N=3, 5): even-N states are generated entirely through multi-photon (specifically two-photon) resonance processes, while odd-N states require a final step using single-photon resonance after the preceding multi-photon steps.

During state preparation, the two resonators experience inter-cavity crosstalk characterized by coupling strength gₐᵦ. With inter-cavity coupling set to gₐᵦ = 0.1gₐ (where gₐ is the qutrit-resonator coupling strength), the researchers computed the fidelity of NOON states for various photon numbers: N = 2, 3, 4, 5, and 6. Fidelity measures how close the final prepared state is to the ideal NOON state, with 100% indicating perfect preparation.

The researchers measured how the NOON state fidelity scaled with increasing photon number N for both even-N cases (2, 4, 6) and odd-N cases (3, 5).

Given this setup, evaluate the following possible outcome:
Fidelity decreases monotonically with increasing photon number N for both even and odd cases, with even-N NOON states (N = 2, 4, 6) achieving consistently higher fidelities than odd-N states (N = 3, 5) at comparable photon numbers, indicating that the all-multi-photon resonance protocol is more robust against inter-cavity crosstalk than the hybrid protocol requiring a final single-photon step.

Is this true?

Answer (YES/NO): YES